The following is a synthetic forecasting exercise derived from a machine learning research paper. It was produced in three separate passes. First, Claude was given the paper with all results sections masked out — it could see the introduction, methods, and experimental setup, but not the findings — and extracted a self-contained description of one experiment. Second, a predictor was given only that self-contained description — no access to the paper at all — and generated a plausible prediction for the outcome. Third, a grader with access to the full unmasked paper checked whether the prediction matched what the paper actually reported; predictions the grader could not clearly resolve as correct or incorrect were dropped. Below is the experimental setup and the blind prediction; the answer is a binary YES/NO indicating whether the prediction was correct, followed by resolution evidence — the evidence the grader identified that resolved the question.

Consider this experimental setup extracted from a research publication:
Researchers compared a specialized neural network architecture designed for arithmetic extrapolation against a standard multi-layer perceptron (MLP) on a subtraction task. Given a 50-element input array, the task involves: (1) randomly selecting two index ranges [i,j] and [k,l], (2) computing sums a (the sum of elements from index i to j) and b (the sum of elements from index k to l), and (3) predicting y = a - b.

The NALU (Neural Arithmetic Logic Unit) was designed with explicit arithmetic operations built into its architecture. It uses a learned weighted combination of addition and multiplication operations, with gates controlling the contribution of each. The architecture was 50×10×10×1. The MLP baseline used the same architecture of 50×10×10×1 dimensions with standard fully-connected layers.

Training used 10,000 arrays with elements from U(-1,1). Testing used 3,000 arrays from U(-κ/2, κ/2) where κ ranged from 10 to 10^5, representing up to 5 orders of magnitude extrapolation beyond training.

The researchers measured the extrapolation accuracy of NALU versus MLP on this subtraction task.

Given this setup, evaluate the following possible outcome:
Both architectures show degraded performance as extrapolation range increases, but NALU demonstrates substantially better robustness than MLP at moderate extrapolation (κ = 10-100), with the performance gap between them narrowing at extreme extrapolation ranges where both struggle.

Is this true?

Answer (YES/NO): NO